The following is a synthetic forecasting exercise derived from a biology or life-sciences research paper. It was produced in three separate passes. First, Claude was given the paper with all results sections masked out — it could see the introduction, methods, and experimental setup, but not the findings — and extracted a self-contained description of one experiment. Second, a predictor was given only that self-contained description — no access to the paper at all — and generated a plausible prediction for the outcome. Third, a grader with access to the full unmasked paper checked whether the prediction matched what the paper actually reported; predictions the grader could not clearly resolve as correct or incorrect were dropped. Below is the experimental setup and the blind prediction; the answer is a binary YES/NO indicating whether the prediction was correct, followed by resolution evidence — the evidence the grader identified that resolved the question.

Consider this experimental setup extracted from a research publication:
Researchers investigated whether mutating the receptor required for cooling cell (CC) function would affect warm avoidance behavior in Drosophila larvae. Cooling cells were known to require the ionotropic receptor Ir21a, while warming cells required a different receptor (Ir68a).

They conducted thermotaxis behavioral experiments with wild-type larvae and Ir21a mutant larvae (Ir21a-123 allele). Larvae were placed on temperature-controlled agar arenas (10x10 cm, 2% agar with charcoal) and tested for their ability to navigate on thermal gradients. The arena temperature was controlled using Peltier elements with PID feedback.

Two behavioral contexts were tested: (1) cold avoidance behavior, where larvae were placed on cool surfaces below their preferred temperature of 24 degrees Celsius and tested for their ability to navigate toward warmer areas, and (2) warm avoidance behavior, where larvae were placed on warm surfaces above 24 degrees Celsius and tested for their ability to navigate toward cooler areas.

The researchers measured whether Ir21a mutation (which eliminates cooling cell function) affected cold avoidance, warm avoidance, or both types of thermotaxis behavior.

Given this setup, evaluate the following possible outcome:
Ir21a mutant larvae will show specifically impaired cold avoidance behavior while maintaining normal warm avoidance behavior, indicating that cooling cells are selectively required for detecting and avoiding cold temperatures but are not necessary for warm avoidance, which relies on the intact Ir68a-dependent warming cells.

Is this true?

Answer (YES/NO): NO